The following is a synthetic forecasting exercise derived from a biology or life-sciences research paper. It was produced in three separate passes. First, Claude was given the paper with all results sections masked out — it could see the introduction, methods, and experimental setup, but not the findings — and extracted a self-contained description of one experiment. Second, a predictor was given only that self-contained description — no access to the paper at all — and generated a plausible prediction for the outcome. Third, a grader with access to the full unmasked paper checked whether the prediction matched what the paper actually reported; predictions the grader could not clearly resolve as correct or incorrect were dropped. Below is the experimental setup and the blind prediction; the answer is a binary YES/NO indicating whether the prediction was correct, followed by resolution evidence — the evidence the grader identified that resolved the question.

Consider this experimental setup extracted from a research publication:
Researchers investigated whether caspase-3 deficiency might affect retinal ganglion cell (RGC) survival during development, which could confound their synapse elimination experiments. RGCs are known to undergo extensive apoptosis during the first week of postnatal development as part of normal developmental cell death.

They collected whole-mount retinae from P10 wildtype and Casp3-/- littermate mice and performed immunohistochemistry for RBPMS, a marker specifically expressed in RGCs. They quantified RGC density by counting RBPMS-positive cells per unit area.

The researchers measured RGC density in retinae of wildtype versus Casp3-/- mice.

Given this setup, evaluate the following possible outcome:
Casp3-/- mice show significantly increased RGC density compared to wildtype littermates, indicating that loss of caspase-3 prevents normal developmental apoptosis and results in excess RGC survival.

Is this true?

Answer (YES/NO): NO